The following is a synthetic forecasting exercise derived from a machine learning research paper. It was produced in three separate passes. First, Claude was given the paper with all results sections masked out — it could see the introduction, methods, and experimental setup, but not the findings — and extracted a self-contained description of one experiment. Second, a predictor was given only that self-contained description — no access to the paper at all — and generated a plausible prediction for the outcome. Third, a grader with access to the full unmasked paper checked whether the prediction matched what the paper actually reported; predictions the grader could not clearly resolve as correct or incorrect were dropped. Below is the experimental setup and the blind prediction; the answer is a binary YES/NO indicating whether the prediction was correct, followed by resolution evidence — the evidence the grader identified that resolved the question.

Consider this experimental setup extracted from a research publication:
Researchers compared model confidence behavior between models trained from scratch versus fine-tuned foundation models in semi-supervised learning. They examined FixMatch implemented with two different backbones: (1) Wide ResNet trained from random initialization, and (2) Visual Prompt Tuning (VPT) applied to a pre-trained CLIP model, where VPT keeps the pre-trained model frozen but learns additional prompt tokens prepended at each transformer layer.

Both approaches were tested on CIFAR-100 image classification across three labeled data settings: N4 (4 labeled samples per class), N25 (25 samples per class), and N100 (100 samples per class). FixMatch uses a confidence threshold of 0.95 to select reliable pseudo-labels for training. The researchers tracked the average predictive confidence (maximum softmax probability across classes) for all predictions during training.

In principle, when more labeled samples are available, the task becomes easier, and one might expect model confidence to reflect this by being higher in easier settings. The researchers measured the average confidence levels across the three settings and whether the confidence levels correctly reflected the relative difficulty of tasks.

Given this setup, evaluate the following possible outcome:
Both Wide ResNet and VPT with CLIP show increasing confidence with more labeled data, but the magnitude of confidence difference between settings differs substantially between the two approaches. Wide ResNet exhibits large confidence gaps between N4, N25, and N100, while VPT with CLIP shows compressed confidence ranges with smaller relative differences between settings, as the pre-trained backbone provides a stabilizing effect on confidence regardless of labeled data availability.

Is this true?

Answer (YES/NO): NO